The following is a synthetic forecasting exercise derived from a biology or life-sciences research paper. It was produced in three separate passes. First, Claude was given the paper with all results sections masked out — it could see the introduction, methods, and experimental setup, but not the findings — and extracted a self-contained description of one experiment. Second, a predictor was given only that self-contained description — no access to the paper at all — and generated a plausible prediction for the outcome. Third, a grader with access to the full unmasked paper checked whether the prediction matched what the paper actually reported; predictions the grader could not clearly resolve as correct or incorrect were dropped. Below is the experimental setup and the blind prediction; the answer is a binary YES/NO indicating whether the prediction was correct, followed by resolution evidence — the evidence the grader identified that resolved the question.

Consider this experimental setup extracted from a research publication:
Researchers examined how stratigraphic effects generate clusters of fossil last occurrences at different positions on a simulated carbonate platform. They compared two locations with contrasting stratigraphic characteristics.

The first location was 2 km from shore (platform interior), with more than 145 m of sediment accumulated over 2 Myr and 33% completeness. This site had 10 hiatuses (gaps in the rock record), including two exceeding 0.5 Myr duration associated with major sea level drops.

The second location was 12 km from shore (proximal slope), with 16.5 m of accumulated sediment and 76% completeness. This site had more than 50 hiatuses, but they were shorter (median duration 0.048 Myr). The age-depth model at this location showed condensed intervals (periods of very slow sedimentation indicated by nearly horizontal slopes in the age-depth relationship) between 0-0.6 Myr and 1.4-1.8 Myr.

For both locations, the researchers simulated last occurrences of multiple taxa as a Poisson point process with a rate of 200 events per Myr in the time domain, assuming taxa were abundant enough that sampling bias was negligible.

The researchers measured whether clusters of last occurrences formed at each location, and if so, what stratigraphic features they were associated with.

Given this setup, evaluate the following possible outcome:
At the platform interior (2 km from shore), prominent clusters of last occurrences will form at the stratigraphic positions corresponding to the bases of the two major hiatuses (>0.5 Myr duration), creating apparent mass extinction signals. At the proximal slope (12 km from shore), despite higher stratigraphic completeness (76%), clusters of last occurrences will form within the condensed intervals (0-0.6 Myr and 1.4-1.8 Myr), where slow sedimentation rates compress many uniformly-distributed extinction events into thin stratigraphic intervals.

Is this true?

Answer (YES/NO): YES